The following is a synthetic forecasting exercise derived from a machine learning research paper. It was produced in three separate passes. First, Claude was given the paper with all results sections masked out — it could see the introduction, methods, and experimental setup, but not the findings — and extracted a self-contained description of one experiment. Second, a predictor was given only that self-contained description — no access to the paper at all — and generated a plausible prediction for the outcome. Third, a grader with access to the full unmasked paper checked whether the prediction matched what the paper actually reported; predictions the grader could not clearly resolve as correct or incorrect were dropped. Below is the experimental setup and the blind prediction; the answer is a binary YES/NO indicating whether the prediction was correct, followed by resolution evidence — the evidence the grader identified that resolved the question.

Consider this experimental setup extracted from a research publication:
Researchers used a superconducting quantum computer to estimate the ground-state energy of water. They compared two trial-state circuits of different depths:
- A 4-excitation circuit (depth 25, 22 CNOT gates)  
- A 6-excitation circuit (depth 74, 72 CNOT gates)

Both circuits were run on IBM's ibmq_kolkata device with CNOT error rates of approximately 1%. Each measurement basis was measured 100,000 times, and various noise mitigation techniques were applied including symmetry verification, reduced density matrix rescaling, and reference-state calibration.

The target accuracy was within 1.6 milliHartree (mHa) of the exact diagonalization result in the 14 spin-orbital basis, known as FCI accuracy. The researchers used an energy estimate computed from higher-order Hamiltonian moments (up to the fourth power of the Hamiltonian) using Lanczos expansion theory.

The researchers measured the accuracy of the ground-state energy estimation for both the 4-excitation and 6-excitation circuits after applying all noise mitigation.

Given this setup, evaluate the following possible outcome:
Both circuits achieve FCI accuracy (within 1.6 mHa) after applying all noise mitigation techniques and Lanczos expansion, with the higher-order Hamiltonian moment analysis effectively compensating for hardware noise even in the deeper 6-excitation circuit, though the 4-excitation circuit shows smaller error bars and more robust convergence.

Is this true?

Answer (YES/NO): NO